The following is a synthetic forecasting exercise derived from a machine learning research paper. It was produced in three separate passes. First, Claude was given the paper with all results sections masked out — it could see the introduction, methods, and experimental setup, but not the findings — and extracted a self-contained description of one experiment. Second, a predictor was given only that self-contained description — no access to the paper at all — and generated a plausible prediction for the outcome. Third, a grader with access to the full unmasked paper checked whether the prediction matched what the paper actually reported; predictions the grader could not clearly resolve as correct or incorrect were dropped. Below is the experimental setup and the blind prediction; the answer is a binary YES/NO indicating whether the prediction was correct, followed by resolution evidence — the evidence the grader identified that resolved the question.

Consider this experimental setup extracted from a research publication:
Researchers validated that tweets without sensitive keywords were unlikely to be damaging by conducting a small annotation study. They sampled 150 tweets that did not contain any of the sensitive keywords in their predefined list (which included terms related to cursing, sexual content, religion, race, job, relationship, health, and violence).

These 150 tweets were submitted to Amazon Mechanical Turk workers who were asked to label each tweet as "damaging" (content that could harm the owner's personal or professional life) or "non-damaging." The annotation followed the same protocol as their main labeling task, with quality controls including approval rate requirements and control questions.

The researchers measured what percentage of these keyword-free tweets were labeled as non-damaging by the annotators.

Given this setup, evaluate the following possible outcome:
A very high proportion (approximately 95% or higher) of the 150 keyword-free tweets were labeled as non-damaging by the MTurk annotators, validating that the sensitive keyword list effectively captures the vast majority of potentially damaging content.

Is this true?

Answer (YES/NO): YES